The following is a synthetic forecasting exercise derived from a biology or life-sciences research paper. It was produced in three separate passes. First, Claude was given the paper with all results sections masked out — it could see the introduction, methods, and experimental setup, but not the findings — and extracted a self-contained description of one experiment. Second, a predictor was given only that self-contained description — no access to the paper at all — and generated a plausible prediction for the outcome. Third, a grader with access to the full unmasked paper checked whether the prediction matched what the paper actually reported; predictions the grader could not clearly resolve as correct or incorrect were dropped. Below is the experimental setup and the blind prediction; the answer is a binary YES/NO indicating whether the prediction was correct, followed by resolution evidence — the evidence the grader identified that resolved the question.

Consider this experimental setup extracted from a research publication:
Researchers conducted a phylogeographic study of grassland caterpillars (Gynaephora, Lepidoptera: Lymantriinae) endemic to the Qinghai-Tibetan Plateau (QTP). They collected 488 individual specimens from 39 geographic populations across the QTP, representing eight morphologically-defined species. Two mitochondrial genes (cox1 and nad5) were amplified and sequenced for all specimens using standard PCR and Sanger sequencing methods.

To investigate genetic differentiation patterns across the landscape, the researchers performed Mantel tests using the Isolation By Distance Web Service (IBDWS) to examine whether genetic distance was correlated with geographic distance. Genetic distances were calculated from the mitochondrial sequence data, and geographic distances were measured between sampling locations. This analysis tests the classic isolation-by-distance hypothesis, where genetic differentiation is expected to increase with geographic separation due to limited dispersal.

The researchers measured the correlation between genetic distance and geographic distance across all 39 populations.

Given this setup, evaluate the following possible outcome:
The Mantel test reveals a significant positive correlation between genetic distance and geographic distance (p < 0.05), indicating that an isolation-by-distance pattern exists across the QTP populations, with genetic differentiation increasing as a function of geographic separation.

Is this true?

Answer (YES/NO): YES